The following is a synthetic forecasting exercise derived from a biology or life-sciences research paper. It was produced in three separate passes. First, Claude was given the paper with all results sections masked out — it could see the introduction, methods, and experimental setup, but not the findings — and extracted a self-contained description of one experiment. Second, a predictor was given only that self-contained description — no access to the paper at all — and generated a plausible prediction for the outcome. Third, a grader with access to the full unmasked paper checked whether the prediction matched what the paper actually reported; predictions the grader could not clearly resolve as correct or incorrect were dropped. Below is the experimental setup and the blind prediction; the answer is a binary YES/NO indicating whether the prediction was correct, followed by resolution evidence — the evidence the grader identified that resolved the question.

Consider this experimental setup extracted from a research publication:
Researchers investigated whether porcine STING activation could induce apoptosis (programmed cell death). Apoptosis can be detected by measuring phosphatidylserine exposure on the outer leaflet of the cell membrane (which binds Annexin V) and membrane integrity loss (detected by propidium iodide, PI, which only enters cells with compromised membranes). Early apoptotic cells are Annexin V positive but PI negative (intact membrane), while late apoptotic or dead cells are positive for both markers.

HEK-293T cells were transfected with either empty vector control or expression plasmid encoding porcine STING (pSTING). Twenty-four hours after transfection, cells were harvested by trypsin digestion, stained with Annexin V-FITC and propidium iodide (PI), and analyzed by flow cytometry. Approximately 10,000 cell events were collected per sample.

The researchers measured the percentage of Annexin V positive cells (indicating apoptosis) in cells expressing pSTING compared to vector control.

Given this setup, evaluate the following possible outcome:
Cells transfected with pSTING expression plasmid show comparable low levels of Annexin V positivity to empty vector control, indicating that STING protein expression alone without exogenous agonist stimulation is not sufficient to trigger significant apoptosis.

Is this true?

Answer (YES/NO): NO